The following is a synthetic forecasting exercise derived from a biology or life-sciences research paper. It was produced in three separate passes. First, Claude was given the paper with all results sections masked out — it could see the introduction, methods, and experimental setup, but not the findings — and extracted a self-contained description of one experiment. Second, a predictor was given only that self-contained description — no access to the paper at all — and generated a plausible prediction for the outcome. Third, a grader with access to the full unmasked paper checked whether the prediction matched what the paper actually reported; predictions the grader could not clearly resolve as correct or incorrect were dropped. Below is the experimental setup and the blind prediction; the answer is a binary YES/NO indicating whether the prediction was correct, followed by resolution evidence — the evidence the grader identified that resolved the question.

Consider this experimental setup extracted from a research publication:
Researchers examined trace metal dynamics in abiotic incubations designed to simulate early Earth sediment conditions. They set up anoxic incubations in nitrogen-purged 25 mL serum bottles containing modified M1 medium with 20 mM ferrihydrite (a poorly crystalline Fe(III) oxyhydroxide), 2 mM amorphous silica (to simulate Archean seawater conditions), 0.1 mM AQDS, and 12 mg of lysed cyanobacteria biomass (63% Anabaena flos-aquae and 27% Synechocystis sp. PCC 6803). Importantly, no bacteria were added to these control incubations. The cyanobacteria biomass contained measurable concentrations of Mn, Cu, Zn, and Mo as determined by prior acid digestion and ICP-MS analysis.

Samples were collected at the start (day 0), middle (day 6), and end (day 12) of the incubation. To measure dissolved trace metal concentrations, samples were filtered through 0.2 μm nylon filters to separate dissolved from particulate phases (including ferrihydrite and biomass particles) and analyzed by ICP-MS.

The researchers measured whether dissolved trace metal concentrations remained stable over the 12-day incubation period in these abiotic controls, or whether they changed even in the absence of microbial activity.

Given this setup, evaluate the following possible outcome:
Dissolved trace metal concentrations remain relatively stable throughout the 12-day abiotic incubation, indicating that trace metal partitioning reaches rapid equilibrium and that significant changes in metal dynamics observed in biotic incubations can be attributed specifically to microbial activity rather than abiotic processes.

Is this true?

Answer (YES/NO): NO